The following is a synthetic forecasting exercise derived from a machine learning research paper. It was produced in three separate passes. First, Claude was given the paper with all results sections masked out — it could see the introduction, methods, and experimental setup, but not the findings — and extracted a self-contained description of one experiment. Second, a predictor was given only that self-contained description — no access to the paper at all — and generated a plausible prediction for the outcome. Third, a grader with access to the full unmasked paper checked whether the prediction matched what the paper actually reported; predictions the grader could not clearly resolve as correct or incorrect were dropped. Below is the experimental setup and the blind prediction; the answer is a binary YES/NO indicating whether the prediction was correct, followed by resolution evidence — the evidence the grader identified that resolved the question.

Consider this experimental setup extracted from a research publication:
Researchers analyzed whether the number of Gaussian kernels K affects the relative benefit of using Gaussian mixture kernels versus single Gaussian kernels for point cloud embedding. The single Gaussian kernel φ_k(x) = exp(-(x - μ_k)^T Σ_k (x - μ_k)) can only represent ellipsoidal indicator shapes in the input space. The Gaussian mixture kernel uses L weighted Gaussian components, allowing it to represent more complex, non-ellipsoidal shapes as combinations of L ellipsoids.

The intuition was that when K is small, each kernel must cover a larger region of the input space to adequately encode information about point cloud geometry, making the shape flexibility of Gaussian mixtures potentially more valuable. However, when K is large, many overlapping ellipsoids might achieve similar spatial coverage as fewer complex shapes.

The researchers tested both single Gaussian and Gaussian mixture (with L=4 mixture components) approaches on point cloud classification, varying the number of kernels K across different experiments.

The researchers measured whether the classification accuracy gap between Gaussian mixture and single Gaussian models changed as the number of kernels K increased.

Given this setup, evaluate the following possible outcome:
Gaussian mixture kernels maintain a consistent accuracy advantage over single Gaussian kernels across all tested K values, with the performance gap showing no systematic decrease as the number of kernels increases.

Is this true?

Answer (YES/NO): NO